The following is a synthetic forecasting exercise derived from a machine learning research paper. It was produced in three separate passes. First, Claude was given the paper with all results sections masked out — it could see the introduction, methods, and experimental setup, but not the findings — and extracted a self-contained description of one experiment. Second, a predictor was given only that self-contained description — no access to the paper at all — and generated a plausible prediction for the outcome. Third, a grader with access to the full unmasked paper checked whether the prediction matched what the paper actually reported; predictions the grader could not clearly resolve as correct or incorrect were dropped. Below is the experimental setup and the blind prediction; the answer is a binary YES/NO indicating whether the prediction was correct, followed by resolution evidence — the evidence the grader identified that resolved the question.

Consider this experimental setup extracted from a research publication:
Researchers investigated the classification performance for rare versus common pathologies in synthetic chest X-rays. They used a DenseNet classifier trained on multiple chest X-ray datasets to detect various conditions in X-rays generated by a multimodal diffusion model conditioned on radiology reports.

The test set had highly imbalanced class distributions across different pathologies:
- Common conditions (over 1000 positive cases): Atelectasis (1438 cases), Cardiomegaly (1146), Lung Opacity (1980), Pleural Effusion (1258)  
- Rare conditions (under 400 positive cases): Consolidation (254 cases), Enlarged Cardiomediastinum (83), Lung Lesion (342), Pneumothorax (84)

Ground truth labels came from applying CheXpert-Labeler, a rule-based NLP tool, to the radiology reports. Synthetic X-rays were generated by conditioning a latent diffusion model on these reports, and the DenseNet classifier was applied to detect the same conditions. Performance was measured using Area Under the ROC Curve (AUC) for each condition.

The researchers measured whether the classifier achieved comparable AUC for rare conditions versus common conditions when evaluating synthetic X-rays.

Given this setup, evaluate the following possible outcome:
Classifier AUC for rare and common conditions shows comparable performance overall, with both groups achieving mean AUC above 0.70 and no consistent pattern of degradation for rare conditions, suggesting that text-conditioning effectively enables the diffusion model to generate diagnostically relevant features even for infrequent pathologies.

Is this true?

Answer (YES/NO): YES